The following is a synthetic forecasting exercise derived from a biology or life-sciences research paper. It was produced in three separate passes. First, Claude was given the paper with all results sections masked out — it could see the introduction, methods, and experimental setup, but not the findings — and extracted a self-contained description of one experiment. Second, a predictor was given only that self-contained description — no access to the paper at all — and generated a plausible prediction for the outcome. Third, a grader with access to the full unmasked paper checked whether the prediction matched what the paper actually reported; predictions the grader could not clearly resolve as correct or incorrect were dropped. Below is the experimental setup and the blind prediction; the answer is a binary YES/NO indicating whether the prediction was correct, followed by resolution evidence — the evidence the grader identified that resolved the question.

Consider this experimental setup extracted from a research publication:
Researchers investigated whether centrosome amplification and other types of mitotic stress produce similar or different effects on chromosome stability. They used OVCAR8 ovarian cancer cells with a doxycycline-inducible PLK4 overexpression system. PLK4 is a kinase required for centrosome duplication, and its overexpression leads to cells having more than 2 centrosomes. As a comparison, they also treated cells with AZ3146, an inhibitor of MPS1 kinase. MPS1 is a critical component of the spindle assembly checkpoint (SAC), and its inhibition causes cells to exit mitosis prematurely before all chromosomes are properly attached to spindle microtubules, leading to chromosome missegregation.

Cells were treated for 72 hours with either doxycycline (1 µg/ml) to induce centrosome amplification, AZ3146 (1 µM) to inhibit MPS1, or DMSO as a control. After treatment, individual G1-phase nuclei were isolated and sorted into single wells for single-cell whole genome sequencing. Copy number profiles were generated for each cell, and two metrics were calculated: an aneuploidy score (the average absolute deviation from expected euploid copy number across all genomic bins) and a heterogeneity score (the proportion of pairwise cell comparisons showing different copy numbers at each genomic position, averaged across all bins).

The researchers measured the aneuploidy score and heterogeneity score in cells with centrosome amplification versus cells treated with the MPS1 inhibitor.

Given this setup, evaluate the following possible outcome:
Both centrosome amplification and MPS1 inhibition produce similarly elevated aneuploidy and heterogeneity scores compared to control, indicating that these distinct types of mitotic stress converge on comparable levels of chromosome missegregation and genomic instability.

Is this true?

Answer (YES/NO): NO